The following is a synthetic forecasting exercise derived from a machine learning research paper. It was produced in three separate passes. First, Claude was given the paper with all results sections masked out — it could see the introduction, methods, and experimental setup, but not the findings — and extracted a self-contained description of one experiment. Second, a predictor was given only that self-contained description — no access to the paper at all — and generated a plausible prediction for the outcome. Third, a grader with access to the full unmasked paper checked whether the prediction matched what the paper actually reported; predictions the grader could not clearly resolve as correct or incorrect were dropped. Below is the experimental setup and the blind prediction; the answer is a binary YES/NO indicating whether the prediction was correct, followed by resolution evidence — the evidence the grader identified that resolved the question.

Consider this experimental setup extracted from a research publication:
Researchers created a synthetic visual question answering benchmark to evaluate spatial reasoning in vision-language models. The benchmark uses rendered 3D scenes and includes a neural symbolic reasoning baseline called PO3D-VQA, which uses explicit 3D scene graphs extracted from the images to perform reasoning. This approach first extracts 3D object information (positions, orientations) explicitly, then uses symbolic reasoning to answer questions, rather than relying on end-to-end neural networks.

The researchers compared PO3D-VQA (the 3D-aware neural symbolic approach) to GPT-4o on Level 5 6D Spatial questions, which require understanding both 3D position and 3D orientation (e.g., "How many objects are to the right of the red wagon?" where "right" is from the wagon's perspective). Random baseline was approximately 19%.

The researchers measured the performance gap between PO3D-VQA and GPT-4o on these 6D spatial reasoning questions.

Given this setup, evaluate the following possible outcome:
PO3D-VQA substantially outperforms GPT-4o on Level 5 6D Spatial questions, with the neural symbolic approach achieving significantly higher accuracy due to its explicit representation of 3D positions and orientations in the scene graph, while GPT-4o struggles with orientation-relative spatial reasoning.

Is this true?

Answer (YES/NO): YES